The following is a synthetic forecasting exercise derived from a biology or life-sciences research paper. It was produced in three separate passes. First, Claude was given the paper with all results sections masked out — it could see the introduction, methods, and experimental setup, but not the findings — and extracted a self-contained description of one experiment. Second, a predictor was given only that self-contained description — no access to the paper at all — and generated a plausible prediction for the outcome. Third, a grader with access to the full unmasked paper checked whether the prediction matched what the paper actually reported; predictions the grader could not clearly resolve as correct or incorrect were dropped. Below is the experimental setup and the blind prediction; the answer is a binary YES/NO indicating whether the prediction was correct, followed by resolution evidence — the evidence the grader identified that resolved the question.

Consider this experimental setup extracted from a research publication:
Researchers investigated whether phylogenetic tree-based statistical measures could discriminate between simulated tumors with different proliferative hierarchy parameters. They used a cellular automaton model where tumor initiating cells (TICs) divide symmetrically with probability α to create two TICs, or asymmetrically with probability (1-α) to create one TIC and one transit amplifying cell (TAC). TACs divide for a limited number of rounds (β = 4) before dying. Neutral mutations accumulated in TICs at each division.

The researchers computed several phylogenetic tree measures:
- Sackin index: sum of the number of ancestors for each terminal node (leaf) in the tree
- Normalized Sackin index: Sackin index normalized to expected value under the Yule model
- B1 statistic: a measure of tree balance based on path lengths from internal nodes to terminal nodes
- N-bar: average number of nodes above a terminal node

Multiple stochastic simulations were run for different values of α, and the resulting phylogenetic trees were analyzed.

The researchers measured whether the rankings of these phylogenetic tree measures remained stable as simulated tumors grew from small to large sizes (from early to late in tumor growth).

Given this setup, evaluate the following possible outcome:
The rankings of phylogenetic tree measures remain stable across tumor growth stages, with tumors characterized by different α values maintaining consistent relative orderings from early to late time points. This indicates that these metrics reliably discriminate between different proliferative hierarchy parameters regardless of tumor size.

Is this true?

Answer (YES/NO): YES